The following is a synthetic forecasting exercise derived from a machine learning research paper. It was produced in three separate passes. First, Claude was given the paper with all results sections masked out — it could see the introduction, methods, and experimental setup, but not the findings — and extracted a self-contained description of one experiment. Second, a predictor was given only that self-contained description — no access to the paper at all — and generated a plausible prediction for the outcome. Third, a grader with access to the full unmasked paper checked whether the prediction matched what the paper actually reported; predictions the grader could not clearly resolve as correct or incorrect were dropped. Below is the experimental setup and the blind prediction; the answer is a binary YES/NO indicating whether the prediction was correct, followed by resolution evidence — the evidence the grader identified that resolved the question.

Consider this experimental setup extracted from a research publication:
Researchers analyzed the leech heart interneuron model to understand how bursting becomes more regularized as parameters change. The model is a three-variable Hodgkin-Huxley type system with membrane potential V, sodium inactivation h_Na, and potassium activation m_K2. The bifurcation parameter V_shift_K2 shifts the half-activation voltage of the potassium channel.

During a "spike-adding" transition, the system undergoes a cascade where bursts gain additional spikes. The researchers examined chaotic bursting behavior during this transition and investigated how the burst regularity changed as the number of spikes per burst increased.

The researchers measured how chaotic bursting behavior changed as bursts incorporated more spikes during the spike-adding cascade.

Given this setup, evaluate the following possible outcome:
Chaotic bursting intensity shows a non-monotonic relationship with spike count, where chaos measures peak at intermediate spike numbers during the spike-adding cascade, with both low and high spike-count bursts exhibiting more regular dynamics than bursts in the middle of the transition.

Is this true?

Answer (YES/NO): NO